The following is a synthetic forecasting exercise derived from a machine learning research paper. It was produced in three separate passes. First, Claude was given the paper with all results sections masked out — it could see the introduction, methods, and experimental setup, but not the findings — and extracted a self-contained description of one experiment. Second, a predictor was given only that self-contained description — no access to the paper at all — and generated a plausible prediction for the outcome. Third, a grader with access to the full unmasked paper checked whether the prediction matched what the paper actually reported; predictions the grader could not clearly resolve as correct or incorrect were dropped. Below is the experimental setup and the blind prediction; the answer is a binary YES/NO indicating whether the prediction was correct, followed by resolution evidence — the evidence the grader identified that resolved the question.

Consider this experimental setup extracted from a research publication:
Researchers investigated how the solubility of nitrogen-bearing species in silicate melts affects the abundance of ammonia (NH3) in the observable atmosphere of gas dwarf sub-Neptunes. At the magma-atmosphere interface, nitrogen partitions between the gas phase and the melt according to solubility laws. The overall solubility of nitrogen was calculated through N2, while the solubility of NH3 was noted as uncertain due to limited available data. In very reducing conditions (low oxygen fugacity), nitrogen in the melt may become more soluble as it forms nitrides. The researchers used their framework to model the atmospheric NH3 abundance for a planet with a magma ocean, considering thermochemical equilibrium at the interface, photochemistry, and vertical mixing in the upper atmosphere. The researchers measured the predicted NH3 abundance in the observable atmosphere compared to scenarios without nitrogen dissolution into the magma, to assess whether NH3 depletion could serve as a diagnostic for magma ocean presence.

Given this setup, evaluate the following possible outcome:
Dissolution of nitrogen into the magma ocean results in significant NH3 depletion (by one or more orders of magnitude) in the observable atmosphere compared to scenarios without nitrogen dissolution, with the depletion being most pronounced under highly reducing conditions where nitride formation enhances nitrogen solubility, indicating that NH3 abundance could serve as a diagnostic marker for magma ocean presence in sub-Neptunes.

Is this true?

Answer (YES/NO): YES